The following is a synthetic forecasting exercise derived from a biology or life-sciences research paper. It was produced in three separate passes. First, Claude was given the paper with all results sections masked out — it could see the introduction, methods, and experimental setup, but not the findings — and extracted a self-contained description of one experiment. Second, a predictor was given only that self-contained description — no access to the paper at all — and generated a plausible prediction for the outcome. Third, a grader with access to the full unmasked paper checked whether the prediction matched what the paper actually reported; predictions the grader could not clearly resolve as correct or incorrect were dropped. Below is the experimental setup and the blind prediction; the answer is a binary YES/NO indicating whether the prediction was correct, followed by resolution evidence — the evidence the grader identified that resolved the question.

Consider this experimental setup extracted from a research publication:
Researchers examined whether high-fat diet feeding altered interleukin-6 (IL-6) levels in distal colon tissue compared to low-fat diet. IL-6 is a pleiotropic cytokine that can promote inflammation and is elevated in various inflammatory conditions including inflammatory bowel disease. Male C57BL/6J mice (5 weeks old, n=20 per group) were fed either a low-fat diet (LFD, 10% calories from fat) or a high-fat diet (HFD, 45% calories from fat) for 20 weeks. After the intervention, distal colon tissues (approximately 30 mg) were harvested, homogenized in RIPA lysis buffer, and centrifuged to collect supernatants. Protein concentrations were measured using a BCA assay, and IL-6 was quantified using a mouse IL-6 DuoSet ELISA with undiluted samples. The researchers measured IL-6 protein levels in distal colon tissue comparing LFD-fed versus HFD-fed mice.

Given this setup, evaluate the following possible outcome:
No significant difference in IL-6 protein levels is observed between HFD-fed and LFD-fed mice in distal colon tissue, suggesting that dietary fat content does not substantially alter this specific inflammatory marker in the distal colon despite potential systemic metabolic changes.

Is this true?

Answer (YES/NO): YES